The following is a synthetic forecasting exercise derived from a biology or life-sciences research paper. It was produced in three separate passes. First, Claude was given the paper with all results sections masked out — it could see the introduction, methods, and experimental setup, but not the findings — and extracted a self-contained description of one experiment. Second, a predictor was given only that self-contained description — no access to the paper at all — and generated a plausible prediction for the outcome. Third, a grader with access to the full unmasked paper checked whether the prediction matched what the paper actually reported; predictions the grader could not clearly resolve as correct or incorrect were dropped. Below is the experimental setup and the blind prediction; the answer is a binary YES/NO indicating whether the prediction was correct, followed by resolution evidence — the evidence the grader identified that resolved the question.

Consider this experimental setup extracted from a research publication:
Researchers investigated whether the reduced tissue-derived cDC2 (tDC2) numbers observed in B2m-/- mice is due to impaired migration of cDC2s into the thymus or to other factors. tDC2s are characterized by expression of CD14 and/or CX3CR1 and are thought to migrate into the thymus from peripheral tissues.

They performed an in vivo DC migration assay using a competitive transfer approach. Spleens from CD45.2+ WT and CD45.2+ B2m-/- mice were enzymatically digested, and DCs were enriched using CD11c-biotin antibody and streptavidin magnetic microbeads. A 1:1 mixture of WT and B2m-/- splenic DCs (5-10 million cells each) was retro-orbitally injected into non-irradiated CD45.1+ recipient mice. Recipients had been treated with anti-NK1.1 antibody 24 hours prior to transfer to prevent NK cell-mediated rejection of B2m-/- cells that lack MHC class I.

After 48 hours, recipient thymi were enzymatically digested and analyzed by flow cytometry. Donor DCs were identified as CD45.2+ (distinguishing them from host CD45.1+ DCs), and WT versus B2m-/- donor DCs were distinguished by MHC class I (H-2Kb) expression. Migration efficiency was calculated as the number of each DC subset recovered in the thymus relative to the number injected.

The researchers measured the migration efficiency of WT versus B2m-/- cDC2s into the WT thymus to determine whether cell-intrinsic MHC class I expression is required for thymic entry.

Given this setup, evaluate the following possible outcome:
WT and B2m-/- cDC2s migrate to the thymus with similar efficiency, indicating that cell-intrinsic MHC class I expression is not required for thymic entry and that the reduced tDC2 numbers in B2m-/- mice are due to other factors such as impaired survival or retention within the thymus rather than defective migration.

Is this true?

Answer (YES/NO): YES